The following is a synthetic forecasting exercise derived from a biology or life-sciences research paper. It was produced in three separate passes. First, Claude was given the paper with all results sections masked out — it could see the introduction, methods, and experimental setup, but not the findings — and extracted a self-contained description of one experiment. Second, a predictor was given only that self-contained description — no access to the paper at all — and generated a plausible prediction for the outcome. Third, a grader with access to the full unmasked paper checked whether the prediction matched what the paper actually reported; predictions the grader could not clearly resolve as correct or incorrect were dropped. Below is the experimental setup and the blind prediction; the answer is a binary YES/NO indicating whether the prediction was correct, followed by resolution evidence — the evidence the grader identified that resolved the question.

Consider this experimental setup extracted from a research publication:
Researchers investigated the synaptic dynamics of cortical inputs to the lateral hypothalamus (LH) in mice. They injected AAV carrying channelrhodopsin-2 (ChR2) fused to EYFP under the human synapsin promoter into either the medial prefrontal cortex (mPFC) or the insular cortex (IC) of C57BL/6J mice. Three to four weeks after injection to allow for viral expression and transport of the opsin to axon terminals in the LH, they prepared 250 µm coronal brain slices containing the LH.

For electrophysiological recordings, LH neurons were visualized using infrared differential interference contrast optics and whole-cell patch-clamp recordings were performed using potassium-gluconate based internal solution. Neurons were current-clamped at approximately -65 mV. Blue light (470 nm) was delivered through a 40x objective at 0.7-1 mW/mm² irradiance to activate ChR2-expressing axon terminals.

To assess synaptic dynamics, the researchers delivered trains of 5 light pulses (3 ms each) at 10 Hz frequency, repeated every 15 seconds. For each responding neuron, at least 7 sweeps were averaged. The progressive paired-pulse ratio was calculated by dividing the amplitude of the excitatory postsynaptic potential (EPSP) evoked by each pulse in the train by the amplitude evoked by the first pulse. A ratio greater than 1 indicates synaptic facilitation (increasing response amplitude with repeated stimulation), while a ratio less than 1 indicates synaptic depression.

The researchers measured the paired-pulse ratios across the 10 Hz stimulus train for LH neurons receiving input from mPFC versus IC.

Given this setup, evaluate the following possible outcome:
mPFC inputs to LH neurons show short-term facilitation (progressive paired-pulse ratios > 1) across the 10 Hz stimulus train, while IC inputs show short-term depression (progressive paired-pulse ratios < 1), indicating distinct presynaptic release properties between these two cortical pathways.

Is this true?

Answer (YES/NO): NO